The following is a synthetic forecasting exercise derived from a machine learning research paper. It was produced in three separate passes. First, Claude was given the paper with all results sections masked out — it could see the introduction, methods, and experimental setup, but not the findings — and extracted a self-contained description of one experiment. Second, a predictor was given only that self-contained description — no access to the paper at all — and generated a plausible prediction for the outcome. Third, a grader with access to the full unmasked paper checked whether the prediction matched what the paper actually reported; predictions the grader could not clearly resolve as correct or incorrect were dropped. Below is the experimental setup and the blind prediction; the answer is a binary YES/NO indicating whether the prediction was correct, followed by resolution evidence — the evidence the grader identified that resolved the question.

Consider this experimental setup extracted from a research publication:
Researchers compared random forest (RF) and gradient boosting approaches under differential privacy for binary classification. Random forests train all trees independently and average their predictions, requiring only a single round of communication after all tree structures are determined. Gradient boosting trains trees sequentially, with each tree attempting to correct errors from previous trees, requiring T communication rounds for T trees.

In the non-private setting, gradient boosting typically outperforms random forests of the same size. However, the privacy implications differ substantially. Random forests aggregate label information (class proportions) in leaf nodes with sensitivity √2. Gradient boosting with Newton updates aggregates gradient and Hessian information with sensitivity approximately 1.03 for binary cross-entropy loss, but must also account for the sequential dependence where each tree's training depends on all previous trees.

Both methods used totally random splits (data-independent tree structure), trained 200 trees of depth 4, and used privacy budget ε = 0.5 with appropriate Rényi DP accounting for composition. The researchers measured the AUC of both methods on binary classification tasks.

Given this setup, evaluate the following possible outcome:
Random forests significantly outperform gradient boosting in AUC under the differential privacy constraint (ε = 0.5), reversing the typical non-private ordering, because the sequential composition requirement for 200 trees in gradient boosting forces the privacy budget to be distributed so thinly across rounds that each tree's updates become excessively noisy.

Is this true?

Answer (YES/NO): NO